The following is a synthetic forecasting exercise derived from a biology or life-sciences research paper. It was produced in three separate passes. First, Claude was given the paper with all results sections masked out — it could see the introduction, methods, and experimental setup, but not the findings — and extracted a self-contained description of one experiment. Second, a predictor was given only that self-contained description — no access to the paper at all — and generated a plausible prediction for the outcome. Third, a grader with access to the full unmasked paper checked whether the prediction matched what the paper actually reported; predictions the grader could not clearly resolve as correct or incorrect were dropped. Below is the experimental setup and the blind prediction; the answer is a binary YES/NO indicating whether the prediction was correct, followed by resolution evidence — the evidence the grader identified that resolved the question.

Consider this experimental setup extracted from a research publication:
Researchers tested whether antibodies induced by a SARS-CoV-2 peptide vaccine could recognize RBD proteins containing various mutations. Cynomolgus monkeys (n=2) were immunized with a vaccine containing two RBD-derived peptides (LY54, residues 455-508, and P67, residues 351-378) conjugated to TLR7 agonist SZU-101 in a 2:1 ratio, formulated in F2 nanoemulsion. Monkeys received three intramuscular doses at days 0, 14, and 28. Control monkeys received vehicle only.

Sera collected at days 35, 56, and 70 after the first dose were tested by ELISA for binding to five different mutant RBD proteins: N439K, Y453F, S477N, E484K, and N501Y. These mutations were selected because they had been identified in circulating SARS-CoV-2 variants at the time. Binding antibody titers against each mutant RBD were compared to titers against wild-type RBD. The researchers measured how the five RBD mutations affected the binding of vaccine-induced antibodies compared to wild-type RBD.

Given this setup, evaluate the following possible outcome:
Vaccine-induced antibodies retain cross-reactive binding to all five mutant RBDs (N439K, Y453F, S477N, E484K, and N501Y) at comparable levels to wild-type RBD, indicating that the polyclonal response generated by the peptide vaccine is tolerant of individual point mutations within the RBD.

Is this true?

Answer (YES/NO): NO